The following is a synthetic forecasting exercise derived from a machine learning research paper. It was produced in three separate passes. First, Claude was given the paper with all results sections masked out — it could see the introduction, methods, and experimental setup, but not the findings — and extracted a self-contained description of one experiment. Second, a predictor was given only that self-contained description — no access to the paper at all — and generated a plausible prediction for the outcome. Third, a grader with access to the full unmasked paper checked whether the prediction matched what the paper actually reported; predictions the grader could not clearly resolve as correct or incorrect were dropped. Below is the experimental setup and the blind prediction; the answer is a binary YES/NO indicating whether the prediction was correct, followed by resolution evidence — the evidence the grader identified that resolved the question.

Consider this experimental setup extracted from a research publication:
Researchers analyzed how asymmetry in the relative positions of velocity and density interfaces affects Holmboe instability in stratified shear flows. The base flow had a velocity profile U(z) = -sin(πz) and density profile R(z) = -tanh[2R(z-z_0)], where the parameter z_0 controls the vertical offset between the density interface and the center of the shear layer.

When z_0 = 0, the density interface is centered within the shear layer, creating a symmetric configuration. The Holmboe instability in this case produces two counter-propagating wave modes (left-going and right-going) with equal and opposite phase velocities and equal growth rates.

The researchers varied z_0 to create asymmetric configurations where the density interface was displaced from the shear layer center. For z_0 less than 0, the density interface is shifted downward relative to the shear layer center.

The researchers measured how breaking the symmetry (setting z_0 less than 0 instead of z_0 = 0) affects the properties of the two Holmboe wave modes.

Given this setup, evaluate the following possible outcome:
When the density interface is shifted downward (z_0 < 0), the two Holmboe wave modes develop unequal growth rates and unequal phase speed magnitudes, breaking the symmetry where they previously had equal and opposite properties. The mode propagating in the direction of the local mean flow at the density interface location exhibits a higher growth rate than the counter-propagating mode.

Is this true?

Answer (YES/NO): NO